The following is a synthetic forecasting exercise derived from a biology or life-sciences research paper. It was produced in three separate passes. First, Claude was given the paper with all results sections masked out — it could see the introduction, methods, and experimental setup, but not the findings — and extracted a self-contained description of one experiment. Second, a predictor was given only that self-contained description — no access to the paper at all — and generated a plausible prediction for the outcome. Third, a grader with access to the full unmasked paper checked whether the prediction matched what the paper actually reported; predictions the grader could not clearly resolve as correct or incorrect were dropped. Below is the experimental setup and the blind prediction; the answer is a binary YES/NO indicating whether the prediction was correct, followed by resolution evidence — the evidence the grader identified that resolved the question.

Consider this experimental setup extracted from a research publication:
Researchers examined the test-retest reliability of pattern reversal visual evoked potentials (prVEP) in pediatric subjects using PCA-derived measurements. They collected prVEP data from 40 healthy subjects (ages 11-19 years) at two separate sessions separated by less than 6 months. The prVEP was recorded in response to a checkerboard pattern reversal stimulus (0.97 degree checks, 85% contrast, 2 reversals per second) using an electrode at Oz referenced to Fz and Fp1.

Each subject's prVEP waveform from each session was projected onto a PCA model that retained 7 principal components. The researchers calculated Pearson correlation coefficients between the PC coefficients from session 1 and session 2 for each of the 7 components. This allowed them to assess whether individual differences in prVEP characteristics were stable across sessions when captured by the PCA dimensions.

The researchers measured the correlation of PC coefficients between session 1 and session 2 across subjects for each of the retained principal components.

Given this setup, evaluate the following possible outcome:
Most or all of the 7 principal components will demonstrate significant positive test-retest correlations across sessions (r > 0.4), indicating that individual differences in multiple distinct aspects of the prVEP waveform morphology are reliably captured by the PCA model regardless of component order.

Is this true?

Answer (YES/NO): YES